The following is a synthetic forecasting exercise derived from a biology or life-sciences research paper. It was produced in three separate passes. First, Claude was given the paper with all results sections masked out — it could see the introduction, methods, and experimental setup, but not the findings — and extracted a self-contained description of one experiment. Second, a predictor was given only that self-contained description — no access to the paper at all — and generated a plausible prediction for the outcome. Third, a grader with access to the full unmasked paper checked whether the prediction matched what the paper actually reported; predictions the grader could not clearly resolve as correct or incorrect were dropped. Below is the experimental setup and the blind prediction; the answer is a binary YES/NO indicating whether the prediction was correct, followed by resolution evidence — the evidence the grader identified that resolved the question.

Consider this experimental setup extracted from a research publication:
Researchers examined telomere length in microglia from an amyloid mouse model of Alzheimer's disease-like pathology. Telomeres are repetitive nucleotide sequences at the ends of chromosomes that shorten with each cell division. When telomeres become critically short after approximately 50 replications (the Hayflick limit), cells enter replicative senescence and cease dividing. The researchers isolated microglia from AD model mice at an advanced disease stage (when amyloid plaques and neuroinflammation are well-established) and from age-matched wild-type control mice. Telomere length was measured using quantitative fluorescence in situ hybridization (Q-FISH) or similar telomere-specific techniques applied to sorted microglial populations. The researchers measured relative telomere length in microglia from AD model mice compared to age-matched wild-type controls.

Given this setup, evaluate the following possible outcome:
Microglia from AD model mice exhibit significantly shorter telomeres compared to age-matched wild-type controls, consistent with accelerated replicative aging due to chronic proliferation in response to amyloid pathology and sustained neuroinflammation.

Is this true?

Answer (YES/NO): NO